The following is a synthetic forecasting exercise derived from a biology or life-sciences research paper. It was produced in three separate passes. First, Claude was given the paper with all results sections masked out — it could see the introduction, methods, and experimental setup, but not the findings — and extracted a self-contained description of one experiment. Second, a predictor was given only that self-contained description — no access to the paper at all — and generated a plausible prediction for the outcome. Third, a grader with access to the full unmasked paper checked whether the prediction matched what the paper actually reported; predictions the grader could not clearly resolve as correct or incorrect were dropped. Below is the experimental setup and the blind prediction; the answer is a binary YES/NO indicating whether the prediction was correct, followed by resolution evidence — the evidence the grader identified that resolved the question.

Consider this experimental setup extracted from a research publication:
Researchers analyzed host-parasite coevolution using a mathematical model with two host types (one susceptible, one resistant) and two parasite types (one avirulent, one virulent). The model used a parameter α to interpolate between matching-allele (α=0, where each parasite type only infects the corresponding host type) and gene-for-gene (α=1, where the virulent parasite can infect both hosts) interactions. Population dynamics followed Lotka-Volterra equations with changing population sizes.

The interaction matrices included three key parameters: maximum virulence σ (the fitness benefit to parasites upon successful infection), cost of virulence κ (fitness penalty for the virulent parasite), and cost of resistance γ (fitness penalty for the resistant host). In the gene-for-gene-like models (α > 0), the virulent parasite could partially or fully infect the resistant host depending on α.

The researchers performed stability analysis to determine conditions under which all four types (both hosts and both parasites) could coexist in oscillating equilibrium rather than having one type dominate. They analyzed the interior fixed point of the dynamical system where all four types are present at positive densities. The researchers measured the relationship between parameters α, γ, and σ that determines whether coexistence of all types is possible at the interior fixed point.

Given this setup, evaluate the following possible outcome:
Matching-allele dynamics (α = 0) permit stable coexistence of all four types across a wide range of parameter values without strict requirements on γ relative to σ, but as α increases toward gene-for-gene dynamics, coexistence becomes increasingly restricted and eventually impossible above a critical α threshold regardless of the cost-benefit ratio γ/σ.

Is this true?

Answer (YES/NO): NO